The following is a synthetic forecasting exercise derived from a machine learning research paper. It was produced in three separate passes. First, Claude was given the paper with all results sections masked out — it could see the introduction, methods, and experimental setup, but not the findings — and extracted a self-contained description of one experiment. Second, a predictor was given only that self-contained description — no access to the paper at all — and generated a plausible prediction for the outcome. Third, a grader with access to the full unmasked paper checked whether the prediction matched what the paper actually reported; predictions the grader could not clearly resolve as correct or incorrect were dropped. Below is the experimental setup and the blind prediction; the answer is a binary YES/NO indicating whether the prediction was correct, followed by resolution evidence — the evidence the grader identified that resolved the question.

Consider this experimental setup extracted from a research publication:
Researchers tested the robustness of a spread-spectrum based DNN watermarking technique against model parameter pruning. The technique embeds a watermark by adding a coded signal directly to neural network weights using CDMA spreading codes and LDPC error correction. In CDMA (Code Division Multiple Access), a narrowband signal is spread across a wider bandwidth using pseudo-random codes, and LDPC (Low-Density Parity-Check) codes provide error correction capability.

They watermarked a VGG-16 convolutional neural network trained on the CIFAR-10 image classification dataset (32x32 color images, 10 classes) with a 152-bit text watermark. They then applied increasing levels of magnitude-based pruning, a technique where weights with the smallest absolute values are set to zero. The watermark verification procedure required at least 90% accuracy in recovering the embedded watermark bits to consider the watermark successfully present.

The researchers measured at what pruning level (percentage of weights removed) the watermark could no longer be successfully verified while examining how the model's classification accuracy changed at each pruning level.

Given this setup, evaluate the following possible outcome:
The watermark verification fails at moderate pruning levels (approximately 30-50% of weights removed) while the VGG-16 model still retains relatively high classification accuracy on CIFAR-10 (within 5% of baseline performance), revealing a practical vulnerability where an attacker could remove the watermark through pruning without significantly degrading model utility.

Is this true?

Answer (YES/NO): NO